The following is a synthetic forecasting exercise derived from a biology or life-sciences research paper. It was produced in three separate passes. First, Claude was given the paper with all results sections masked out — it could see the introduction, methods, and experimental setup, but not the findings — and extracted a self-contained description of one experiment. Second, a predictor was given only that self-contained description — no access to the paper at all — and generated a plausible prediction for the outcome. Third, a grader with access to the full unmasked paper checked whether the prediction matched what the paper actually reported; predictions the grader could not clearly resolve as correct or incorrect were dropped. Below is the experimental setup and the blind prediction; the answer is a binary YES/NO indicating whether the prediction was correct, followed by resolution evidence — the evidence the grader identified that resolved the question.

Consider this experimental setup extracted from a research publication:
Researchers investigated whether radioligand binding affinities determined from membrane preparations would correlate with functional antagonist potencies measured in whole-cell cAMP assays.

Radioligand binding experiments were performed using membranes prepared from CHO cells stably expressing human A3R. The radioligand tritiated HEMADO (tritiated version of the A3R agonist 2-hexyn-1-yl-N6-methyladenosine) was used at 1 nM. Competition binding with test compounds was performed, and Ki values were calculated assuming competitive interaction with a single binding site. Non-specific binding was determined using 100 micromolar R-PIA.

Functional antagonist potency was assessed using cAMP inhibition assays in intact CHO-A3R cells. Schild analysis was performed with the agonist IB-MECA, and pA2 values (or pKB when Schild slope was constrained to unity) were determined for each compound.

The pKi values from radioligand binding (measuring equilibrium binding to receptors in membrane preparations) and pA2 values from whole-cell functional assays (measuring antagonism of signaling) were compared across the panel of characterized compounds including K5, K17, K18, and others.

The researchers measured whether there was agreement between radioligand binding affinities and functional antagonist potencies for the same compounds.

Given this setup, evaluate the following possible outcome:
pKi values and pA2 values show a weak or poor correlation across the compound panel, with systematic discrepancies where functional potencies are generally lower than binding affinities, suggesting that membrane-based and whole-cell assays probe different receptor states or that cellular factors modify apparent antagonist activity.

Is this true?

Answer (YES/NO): NO